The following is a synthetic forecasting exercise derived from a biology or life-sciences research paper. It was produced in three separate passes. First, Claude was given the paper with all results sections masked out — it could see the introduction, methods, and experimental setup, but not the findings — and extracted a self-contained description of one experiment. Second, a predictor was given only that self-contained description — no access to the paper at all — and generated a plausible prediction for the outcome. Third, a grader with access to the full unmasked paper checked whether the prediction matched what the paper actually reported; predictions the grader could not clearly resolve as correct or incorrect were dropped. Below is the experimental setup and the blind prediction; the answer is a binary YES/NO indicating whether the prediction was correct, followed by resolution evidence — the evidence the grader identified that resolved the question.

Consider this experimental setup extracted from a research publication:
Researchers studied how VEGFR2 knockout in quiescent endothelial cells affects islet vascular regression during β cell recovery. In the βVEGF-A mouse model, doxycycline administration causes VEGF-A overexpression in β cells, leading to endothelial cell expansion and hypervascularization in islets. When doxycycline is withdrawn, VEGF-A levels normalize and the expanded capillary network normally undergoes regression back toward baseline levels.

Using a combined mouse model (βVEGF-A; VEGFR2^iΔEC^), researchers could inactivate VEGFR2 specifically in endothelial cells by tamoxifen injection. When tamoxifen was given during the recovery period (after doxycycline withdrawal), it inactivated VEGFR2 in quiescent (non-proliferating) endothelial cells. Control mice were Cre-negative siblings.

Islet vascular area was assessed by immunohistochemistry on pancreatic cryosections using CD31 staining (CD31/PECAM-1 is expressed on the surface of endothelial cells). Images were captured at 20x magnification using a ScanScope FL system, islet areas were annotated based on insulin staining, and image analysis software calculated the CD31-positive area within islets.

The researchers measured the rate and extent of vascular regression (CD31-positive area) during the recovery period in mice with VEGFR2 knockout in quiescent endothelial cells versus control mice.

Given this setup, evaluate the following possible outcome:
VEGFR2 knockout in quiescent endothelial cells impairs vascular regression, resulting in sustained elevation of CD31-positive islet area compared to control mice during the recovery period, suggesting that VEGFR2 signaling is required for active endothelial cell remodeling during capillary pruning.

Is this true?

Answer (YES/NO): NO